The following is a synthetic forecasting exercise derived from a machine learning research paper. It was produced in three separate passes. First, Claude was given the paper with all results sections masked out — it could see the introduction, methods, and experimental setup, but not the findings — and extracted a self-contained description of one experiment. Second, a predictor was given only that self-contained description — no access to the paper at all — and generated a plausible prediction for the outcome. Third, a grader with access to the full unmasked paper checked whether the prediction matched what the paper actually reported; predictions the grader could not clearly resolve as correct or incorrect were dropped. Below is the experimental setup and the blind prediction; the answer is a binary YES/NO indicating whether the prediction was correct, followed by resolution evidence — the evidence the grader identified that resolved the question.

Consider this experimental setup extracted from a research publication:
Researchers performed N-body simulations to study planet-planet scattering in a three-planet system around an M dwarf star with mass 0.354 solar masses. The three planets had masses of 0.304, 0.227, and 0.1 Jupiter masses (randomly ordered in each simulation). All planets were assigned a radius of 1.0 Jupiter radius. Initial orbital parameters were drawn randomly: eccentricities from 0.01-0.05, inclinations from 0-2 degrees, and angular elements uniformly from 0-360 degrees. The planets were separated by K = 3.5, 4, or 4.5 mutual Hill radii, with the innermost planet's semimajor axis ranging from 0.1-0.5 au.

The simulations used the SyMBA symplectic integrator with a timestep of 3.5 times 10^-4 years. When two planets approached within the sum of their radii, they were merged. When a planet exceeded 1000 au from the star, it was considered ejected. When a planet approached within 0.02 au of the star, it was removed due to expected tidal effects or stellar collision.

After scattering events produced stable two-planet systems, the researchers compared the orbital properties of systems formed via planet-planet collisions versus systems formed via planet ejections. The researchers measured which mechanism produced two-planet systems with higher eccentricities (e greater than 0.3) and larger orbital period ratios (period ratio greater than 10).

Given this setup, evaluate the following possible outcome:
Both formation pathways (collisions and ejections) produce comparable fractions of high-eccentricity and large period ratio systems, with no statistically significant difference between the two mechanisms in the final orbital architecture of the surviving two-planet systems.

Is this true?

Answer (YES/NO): NO